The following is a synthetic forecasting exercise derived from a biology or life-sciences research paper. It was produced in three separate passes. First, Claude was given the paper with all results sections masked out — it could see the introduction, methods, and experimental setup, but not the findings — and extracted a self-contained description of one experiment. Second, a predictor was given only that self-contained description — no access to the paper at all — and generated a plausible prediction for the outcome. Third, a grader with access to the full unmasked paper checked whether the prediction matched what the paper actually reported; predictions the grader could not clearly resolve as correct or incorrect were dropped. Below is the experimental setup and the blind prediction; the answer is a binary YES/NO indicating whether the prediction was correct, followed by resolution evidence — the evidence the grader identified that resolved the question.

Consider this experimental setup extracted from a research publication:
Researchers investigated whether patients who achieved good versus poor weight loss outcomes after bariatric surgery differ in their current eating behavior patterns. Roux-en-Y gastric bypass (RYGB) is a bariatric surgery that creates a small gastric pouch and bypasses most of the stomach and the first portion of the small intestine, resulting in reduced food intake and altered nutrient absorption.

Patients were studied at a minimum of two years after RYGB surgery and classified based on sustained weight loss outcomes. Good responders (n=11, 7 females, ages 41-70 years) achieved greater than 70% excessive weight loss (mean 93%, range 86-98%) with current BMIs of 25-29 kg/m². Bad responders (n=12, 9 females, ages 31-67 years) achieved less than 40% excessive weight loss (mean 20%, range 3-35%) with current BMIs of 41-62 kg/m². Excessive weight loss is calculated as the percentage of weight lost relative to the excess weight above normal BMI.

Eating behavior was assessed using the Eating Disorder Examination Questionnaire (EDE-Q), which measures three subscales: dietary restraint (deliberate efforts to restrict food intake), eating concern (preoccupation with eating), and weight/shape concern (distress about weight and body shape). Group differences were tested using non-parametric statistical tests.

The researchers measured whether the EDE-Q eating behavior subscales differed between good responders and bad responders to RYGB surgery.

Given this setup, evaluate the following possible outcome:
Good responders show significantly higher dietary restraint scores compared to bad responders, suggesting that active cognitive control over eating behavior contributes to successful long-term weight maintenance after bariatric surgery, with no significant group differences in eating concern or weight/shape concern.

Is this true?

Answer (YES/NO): NO